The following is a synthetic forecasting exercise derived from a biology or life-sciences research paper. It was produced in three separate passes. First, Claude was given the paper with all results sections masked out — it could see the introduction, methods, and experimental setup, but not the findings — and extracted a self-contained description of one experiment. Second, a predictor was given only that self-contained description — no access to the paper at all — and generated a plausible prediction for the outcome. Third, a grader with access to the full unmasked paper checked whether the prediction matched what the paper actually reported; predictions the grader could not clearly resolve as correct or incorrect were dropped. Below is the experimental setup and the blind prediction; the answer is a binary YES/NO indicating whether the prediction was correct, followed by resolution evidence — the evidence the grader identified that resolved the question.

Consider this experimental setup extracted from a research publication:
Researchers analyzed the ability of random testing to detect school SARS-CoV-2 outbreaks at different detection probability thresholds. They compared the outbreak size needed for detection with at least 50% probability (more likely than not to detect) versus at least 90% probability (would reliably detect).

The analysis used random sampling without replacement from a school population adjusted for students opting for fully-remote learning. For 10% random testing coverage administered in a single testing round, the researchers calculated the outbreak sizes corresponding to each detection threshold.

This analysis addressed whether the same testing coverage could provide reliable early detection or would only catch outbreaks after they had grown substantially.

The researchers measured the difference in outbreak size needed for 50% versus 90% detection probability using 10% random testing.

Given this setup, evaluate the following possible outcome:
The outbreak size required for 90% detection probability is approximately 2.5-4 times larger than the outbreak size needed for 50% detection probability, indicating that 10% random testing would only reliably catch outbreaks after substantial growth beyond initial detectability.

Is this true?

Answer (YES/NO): YES